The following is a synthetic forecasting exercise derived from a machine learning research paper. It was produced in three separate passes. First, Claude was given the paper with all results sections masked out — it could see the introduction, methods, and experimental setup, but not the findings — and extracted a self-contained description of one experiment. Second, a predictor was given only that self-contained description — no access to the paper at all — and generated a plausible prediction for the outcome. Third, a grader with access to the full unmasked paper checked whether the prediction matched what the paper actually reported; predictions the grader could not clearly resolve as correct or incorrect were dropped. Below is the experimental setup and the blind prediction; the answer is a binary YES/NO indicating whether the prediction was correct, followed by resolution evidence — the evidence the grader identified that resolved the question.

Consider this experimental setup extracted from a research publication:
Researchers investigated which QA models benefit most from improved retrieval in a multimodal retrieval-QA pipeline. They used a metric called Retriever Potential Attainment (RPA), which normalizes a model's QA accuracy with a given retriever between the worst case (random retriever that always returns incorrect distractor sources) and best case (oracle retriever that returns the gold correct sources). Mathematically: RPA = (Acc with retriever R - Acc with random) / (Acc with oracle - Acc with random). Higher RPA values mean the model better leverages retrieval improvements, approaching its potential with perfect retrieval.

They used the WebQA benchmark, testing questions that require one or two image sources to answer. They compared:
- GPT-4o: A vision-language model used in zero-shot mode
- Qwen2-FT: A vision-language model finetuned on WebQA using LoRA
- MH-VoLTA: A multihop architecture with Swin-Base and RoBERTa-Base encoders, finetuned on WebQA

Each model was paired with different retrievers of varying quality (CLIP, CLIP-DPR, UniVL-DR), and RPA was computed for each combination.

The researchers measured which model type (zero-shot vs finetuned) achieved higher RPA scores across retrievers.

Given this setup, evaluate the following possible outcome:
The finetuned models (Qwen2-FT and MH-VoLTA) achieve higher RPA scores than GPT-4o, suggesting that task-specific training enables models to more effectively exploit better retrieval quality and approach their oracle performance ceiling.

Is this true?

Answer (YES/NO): NO